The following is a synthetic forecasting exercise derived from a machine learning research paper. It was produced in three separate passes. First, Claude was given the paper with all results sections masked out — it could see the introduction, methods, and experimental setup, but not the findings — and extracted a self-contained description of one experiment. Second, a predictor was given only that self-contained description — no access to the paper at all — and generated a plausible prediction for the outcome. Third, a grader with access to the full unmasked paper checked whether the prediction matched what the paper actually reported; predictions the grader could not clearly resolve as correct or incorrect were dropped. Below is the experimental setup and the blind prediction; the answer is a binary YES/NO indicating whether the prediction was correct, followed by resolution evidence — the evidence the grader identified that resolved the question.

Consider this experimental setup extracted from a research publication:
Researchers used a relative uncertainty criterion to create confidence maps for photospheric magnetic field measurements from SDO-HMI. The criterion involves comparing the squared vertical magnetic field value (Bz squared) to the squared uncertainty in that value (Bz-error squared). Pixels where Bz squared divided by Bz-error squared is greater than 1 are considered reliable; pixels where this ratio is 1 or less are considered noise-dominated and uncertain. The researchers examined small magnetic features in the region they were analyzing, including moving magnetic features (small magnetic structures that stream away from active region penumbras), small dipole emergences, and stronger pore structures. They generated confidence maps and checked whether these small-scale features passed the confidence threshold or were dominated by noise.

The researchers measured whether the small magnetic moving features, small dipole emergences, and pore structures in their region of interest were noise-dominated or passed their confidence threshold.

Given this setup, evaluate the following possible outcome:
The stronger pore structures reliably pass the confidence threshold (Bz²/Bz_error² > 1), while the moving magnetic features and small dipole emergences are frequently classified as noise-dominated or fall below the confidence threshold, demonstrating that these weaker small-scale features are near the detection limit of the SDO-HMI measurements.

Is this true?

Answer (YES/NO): NO